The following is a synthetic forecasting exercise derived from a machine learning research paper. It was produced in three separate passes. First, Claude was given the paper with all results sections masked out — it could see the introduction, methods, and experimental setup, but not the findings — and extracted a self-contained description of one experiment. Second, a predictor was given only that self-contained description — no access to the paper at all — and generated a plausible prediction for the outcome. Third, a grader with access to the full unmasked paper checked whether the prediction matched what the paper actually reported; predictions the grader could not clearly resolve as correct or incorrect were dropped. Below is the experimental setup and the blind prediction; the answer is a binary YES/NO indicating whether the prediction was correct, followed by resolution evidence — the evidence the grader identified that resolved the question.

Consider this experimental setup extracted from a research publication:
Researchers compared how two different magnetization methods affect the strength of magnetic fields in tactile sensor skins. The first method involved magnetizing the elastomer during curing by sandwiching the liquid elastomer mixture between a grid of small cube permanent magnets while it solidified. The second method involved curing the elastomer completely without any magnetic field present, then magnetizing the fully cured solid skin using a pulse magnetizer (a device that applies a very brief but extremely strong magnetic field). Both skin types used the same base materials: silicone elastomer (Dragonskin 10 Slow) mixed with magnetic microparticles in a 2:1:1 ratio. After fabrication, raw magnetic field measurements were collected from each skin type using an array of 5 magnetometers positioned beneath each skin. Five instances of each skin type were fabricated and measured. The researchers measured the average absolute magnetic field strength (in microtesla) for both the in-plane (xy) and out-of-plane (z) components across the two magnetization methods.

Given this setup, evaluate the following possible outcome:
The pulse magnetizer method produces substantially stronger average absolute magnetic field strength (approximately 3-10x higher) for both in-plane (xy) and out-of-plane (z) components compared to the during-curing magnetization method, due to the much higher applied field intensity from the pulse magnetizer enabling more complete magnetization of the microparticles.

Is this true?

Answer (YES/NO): NO